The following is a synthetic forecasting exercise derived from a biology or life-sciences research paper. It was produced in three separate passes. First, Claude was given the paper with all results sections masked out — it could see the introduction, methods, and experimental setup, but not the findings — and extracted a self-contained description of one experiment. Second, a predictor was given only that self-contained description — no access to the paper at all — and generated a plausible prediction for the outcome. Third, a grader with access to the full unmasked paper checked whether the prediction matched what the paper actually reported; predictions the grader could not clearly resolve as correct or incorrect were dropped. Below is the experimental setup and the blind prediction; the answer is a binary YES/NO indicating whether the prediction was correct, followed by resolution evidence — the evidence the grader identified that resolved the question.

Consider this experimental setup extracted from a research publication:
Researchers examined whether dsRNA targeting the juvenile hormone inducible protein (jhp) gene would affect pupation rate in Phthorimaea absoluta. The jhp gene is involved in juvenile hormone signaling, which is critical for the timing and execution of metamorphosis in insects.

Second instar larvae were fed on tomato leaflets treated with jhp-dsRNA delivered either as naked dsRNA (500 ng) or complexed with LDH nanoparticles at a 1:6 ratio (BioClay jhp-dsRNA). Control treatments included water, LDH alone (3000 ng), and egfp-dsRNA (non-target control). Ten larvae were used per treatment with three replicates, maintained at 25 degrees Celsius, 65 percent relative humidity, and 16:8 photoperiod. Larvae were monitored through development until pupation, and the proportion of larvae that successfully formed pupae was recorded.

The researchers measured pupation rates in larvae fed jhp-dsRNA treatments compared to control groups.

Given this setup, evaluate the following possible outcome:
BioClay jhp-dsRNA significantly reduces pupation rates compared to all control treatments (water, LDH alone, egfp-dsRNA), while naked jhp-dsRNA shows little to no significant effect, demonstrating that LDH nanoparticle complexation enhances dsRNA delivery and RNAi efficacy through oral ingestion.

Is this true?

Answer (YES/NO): NO